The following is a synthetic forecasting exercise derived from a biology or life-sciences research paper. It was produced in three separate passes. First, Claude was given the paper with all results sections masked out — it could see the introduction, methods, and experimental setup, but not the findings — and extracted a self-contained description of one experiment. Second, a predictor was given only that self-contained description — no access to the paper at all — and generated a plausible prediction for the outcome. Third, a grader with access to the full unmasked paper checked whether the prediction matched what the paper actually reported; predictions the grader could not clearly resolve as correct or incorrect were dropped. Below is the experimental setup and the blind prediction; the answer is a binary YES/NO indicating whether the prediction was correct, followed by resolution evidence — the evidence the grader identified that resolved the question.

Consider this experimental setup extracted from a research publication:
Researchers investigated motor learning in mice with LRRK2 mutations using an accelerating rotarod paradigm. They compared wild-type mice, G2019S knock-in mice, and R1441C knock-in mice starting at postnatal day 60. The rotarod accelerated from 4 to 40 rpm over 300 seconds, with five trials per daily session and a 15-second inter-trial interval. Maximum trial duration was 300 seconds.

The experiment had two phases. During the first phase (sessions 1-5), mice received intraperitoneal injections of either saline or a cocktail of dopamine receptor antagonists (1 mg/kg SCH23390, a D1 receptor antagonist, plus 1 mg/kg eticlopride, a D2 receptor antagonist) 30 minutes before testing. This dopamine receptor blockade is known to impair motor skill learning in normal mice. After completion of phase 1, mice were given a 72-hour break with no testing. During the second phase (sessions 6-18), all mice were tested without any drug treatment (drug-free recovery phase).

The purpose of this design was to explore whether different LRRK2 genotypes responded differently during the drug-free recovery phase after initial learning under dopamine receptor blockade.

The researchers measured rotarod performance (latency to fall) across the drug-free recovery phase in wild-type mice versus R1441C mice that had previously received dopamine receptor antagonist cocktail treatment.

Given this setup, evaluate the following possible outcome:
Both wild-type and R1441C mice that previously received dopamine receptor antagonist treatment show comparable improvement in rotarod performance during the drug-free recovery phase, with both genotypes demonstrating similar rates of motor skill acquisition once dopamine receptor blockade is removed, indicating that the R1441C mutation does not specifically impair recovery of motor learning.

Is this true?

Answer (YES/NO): NO